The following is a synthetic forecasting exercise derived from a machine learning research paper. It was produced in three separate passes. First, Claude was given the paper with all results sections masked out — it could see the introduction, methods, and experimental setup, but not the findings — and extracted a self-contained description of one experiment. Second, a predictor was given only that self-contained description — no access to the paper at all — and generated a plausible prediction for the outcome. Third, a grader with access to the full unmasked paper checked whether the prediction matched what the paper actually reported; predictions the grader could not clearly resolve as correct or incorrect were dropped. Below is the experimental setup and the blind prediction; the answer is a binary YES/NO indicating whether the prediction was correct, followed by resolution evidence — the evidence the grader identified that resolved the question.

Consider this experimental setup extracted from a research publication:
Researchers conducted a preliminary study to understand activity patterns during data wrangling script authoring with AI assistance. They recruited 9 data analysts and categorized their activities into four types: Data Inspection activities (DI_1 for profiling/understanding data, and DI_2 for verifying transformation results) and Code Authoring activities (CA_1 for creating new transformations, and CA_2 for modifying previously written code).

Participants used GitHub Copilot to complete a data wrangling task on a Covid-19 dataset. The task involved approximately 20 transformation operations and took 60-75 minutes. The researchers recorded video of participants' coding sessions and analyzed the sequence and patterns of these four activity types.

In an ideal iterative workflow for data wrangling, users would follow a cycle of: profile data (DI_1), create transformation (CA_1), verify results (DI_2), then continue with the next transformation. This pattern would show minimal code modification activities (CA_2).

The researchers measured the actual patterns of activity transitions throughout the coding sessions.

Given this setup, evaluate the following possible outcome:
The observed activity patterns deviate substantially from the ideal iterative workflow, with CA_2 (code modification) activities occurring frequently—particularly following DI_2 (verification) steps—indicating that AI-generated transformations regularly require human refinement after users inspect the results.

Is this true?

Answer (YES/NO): YES